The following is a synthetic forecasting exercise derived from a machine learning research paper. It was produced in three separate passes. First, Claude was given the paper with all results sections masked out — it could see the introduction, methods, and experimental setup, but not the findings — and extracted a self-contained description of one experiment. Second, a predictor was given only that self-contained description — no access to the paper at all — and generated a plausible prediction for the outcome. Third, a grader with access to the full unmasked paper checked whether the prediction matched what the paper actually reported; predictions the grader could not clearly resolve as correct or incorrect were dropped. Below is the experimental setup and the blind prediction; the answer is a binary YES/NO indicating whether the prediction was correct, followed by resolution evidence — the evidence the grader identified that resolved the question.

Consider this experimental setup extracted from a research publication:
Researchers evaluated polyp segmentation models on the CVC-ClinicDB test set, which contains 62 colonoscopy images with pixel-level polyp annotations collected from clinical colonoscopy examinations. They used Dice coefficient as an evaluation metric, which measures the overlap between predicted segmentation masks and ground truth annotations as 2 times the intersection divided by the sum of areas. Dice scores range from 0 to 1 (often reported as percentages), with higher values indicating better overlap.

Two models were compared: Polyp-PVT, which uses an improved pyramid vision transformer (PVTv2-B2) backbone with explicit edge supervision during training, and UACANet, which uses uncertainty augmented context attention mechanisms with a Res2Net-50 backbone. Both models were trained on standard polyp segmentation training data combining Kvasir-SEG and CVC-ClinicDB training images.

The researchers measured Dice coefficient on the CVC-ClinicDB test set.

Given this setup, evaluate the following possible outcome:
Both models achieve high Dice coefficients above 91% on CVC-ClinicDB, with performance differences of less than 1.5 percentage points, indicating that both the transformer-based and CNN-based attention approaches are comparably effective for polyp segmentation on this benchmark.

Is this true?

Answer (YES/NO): YES